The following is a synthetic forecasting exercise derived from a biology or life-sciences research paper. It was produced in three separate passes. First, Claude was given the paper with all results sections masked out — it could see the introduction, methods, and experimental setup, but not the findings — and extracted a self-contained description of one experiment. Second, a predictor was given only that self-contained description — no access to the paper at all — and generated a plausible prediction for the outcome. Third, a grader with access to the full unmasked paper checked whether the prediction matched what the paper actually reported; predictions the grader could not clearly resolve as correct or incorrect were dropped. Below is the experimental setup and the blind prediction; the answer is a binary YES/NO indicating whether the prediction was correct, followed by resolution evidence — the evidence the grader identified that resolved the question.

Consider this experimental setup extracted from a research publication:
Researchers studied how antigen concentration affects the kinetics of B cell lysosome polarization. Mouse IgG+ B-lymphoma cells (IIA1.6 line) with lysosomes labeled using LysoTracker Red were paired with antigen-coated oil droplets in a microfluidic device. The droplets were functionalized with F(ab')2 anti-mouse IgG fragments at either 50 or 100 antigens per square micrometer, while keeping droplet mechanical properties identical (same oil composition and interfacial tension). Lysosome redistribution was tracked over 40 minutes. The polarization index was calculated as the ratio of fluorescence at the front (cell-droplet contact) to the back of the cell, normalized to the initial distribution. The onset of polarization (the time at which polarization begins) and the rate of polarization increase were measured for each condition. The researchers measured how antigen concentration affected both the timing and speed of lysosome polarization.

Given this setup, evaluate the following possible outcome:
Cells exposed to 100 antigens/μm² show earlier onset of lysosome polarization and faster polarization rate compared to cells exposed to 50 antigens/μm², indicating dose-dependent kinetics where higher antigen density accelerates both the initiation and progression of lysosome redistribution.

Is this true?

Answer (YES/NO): NO